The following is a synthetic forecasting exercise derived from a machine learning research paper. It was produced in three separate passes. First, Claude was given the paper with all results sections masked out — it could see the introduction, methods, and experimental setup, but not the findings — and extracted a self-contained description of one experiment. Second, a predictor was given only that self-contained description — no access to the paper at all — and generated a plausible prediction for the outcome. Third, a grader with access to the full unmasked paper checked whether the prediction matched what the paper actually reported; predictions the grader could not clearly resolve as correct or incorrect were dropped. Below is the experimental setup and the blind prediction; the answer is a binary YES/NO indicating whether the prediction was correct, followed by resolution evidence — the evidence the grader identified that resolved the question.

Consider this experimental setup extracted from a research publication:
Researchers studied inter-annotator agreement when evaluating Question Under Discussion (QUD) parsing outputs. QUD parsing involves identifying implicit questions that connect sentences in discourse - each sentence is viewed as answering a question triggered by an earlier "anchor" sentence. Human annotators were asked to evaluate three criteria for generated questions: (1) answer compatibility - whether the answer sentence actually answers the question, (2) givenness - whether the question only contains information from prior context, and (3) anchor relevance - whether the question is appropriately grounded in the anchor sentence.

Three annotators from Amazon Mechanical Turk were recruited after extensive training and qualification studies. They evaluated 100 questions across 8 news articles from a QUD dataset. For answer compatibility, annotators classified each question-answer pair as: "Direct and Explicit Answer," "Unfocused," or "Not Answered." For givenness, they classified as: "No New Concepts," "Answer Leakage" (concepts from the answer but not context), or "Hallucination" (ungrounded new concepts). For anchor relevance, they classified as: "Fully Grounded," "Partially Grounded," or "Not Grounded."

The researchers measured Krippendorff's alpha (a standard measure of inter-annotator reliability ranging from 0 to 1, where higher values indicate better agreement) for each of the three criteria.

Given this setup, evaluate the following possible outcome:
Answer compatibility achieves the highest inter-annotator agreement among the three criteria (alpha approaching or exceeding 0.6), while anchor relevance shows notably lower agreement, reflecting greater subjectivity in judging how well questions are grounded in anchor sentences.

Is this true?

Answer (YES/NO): YES